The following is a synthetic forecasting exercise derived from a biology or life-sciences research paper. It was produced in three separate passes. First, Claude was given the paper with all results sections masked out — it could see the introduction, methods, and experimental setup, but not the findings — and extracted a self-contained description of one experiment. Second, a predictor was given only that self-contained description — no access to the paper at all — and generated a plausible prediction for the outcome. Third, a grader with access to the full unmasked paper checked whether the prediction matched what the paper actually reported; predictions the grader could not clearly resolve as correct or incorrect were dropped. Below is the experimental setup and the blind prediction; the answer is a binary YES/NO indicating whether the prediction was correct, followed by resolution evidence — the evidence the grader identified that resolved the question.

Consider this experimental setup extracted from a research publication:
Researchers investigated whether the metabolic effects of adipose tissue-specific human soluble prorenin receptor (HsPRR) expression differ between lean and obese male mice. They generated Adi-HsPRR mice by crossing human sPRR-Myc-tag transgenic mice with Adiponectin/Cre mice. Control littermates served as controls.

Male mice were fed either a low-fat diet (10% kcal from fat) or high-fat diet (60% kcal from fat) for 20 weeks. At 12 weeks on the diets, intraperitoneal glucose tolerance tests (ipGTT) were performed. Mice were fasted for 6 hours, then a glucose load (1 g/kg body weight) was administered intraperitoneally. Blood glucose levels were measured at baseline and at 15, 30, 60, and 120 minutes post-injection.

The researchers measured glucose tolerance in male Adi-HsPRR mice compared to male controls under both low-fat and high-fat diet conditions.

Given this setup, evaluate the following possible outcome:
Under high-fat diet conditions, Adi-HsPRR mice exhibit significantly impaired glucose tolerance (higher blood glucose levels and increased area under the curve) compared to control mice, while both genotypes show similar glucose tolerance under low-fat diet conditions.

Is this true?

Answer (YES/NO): NO